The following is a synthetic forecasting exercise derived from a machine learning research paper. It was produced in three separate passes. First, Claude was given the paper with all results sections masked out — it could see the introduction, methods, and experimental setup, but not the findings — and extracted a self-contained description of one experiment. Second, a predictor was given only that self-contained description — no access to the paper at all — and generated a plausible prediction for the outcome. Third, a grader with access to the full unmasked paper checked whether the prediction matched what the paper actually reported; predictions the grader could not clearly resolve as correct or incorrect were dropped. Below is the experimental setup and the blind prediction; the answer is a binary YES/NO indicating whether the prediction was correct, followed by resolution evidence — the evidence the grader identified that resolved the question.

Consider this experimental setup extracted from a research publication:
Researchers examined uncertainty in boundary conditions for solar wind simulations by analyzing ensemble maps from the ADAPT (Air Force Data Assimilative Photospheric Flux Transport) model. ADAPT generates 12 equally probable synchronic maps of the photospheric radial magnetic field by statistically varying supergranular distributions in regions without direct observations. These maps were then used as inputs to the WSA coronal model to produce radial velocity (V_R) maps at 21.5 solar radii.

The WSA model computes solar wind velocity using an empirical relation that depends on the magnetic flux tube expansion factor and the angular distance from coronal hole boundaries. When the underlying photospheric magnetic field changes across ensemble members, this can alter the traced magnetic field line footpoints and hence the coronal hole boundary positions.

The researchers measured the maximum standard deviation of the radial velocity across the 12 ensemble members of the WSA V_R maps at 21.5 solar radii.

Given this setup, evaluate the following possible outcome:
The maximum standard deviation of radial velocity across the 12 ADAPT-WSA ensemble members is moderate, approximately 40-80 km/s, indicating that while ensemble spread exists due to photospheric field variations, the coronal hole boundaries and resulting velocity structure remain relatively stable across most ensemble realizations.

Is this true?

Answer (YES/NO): NO